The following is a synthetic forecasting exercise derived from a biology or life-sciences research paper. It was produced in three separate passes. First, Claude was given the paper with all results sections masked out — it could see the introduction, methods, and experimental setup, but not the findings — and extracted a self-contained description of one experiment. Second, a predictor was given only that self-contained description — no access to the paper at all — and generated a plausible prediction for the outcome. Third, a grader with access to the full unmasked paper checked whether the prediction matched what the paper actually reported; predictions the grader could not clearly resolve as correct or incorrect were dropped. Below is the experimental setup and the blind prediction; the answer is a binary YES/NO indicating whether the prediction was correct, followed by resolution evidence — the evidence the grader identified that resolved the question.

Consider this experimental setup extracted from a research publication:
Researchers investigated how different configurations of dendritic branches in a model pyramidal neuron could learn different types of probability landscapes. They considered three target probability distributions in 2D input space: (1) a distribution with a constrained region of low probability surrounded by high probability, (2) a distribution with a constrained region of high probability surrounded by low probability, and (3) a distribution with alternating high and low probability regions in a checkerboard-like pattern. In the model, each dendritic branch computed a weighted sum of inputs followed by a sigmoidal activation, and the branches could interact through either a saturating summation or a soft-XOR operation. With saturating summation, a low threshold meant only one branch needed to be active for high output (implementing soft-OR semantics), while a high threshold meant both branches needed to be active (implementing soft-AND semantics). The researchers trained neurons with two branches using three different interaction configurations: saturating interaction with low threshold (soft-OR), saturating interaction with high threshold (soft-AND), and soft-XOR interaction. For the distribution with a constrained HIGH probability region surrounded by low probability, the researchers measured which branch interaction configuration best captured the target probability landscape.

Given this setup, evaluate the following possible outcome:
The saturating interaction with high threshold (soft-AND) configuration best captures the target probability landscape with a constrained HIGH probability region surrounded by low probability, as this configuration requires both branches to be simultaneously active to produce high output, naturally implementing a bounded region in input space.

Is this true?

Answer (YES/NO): YES